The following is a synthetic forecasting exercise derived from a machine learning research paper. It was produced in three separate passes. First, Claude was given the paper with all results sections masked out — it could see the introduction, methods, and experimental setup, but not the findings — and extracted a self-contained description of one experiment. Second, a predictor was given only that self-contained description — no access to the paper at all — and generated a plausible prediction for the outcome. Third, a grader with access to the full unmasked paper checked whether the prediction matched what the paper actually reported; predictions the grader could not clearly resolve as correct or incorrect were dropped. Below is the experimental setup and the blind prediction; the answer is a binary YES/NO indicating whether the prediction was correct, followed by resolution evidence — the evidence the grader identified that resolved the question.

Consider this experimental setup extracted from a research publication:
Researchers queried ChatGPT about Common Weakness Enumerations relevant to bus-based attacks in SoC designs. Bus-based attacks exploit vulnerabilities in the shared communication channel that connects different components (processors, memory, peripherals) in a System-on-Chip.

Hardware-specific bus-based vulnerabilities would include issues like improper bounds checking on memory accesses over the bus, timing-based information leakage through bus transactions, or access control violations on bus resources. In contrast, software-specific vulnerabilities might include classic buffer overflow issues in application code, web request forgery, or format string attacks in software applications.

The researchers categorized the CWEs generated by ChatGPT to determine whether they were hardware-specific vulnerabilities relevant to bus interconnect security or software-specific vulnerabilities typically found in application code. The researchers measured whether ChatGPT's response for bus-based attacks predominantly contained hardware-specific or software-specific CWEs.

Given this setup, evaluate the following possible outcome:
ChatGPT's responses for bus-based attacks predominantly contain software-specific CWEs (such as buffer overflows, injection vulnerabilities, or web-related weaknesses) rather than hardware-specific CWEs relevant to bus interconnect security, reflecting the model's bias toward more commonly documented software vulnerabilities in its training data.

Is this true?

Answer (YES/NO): YES